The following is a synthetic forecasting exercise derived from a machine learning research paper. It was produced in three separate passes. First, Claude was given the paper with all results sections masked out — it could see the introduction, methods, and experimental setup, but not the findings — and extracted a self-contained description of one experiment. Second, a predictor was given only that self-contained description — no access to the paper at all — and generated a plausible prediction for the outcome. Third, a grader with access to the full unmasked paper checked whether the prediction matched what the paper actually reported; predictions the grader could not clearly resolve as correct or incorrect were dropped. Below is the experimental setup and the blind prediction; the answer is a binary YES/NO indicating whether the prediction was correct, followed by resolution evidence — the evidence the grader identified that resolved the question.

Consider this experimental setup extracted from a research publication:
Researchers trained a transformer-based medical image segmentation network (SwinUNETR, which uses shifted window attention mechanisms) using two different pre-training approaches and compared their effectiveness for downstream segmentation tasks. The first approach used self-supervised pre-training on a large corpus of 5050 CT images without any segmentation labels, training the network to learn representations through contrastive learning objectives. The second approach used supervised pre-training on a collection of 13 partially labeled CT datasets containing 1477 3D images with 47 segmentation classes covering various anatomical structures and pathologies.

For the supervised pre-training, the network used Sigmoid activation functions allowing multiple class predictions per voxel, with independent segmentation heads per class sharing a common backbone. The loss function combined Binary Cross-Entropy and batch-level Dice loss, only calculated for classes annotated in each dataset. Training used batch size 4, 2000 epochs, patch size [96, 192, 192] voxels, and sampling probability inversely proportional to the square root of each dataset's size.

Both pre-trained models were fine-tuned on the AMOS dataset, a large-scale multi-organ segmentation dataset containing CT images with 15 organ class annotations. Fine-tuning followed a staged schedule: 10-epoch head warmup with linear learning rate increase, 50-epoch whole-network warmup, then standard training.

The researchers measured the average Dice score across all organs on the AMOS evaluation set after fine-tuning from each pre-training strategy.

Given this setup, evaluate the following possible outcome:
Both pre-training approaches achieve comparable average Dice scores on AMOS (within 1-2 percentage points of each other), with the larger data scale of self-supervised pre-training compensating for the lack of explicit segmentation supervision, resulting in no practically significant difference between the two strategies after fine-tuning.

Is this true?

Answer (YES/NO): YES